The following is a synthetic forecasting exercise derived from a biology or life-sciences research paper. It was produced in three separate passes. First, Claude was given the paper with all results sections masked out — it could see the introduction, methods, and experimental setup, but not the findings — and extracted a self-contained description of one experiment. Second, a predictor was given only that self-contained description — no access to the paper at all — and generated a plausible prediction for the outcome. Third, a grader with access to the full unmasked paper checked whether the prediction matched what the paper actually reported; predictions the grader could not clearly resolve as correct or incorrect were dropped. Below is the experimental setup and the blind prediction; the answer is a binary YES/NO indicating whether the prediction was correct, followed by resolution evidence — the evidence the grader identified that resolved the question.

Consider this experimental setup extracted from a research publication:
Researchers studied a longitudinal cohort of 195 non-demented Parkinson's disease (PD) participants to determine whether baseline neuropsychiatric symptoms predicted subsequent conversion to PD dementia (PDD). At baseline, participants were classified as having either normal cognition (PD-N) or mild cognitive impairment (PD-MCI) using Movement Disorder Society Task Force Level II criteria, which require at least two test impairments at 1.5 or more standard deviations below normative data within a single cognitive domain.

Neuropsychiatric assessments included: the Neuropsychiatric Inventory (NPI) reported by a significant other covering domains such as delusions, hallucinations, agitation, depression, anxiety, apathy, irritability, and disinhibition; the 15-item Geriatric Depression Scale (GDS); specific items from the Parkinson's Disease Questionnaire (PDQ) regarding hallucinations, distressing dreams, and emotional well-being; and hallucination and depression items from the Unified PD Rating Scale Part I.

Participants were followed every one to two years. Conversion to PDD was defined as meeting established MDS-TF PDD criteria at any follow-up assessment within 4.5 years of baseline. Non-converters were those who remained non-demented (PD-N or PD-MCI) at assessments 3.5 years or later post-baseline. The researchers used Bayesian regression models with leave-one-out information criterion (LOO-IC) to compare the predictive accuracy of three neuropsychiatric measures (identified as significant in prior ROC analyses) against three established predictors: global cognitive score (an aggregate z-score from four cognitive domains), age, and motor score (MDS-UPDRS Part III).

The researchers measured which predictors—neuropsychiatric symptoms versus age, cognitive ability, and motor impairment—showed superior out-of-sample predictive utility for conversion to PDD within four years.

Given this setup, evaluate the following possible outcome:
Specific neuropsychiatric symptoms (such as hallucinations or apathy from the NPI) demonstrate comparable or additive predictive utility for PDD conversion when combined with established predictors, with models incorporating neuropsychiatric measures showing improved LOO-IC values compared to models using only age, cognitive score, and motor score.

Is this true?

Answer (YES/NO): NO